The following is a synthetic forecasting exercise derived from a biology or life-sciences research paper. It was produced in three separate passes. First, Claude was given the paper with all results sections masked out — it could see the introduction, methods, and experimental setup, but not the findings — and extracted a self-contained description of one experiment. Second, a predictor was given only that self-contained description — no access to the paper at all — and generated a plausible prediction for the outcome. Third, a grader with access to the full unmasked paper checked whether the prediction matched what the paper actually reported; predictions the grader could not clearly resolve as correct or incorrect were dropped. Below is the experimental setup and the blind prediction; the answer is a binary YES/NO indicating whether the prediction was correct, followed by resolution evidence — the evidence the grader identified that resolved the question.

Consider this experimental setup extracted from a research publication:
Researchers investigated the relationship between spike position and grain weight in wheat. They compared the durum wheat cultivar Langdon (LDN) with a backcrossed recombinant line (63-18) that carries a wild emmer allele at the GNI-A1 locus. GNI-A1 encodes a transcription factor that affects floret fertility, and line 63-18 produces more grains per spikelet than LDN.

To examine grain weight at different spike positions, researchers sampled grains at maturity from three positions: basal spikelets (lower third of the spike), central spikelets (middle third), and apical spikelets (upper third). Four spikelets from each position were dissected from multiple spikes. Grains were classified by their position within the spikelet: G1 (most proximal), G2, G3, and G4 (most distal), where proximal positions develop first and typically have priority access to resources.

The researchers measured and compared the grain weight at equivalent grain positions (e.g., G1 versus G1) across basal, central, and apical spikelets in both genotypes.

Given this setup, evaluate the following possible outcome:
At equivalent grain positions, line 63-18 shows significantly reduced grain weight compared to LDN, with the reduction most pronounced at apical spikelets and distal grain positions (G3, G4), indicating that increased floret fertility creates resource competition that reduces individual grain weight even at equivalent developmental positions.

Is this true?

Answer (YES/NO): NO